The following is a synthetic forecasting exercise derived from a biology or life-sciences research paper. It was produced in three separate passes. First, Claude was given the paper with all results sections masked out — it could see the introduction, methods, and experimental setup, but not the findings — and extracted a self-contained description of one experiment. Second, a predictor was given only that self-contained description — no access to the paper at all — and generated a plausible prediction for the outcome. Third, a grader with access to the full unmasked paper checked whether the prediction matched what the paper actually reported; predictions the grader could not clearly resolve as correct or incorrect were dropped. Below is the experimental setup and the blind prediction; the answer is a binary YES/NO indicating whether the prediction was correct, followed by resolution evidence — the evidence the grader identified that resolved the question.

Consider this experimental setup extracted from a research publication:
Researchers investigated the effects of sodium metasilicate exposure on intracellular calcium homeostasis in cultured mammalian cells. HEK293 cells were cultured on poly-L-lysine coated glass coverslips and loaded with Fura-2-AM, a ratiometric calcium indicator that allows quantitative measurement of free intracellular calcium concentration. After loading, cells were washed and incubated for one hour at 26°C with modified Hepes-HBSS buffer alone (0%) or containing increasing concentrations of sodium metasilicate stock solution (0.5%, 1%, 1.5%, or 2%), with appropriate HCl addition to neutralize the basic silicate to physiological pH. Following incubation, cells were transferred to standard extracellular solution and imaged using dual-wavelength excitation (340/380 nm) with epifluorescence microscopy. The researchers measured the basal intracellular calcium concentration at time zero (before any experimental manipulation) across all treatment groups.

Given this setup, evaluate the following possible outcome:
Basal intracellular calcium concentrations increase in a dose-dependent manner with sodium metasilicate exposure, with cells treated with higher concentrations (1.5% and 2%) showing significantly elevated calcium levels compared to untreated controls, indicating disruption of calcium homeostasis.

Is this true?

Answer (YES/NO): NO